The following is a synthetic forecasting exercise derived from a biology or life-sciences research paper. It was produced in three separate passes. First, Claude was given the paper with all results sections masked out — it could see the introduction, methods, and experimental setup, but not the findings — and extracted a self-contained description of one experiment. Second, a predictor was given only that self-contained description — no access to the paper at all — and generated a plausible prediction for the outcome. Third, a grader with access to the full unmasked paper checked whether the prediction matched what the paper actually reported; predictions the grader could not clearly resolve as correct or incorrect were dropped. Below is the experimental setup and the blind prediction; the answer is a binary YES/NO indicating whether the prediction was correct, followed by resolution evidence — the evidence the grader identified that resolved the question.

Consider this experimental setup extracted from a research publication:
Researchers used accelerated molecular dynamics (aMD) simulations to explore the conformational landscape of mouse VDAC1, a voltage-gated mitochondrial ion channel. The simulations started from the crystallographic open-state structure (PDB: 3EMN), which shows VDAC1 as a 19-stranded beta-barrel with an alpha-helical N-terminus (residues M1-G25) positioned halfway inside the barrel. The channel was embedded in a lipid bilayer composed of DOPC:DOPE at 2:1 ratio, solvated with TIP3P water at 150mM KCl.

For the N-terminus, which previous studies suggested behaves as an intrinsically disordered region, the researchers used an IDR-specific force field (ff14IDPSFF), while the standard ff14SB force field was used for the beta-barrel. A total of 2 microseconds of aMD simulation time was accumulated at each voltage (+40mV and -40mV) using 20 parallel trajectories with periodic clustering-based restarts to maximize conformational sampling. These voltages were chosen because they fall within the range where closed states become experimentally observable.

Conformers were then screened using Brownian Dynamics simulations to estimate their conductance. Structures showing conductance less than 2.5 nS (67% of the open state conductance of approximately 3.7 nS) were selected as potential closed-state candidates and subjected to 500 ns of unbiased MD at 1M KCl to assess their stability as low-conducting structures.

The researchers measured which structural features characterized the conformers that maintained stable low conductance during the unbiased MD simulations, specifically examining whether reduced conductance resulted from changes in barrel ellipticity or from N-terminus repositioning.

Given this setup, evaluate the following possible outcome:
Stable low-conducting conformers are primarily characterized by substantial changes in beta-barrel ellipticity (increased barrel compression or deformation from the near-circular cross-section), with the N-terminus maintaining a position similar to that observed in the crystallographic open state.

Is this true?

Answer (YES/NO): NO